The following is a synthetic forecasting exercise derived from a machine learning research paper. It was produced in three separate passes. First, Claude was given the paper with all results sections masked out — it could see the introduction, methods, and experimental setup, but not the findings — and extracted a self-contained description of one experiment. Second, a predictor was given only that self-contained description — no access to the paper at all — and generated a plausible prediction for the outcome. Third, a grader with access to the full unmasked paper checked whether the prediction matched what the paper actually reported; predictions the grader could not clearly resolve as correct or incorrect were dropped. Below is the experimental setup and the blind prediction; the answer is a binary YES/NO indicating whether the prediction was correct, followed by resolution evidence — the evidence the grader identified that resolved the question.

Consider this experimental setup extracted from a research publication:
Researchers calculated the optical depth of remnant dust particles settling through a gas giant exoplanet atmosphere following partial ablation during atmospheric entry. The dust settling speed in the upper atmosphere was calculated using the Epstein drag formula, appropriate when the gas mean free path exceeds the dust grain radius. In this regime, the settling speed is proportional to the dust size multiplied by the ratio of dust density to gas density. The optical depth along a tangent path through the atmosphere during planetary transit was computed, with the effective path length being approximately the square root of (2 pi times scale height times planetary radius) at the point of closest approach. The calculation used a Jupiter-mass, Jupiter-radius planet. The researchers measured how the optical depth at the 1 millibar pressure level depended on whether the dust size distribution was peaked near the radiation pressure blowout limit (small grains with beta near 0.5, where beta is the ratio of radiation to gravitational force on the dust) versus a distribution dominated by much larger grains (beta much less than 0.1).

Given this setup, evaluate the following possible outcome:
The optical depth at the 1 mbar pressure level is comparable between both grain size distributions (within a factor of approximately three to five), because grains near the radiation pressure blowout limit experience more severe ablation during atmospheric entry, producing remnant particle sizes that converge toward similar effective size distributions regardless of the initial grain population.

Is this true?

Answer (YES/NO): NO